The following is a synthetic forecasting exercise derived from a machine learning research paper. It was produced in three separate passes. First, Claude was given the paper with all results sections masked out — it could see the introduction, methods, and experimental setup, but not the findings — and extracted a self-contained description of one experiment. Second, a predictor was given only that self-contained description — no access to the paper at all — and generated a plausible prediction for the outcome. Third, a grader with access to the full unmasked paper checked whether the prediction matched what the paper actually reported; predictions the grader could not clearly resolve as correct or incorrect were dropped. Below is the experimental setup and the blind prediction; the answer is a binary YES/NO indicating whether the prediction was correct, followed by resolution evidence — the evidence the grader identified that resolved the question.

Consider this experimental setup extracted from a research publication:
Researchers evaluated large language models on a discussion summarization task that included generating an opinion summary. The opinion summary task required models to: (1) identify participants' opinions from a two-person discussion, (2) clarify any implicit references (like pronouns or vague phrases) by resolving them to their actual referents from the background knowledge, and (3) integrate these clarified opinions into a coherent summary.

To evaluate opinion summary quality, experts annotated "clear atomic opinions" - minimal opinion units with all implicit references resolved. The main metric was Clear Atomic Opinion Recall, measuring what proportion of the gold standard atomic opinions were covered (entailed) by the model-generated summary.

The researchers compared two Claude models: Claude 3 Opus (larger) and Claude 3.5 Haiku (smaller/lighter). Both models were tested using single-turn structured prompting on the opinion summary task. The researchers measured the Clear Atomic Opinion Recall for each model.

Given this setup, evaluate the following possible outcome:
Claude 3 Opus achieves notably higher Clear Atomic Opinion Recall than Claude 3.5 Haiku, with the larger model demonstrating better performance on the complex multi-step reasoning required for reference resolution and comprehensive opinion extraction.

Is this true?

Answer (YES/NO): YES